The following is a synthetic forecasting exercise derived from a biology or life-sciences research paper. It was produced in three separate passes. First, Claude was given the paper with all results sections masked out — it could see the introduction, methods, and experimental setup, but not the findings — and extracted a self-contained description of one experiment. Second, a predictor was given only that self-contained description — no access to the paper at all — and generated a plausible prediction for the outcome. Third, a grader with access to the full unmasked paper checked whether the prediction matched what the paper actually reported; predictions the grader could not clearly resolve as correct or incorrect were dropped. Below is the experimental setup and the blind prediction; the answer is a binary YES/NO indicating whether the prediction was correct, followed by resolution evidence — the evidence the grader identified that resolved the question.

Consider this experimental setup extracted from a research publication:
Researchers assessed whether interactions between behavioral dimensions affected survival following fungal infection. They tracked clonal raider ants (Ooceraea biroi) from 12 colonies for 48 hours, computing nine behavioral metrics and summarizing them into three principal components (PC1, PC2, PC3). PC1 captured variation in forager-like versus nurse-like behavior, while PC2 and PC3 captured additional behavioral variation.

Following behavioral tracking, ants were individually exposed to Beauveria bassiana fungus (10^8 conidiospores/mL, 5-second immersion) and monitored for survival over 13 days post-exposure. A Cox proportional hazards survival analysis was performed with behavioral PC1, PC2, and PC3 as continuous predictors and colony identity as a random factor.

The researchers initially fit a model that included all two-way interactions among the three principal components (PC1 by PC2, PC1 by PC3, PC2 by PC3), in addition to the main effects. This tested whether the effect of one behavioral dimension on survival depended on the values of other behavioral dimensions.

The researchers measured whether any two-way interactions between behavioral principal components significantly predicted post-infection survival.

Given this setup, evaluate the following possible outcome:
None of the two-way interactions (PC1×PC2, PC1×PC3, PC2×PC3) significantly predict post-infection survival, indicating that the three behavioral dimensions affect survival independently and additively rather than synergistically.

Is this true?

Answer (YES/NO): YES